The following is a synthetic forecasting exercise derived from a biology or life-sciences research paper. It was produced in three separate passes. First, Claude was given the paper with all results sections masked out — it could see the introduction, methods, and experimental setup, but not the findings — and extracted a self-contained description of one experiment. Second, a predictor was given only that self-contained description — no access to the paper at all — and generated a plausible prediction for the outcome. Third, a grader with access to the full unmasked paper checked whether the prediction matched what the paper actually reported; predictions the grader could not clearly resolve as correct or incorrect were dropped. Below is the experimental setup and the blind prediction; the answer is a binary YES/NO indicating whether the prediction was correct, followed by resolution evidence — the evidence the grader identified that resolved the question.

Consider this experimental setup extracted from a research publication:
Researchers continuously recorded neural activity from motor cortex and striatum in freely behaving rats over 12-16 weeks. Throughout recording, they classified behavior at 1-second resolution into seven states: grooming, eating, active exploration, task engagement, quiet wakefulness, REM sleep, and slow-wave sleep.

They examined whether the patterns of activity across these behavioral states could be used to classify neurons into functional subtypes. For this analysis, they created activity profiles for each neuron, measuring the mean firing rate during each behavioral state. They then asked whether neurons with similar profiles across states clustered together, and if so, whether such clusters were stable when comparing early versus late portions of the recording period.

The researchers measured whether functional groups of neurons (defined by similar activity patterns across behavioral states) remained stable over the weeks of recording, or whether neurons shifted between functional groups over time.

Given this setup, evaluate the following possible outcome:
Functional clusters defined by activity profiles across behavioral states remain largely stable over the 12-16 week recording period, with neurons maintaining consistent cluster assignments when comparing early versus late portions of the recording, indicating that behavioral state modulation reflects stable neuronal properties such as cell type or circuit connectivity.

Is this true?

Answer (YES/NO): YES